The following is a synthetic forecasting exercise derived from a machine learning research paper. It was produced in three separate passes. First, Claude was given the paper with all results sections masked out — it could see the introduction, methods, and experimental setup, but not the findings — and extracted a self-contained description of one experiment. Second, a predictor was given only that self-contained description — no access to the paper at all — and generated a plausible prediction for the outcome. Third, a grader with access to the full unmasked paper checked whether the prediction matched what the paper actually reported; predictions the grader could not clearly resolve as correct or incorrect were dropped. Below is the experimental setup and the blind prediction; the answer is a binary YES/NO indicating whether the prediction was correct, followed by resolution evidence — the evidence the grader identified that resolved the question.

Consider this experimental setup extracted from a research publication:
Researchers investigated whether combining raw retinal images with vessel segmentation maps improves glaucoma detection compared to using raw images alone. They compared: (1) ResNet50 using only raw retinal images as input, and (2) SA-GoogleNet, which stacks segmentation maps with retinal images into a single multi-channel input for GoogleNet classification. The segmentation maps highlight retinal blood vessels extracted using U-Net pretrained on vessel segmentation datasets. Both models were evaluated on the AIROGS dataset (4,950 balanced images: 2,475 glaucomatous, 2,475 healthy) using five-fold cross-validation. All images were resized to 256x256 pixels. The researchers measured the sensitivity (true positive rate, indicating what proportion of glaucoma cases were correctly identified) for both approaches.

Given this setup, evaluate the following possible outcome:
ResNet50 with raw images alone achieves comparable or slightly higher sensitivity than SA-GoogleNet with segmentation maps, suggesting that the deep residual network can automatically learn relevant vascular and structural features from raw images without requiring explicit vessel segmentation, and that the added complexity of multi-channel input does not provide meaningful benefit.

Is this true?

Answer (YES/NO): YES